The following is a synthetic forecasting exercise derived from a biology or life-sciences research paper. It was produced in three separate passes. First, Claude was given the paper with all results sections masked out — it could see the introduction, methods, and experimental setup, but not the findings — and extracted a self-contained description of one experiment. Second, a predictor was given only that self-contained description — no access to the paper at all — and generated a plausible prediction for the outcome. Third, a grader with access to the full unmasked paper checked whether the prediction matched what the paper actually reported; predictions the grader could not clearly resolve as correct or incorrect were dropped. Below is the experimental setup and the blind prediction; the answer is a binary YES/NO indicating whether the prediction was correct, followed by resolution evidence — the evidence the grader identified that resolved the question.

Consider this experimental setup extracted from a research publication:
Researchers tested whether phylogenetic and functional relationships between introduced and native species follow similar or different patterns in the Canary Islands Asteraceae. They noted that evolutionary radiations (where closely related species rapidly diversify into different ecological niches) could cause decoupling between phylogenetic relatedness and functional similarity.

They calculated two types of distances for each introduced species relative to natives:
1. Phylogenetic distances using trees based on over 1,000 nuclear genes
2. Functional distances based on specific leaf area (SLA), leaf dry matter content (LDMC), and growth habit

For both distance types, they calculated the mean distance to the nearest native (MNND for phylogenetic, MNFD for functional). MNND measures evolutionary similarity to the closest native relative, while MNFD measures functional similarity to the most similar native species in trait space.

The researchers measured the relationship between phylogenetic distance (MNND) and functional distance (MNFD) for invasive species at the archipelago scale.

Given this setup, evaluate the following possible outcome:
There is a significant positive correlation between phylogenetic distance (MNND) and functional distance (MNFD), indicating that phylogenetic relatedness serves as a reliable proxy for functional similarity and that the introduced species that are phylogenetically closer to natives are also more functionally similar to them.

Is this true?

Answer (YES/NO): NO